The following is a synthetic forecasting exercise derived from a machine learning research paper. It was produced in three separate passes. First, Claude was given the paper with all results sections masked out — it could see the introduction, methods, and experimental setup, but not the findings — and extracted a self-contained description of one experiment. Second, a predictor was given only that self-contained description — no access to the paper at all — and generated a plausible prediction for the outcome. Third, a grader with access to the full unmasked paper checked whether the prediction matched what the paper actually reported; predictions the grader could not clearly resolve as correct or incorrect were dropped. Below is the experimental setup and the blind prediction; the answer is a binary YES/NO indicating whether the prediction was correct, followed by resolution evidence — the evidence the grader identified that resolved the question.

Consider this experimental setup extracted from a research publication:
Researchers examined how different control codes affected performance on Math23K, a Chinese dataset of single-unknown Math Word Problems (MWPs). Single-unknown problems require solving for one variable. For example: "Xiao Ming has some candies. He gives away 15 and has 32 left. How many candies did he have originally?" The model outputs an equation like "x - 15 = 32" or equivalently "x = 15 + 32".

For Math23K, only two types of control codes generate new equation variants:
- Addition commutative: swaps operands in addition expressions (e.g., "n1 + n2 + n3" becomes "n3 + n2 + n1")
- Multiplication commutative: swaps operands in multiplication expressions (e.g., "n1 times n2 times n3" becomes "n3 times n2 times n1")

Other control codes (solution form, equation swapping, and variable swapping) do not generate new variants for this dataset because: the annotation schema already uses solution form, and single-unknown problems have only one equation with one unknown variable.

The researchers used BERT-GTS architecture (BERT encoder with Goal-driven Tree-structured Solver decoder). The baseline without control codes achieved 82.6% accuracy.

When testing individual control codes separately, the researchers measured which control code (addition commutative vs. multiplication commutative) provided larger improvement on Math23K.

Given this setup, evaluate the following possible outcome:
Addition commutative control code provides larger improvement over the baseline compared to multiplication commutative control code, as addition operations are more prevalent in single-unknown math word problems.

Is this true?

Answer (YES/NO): NO